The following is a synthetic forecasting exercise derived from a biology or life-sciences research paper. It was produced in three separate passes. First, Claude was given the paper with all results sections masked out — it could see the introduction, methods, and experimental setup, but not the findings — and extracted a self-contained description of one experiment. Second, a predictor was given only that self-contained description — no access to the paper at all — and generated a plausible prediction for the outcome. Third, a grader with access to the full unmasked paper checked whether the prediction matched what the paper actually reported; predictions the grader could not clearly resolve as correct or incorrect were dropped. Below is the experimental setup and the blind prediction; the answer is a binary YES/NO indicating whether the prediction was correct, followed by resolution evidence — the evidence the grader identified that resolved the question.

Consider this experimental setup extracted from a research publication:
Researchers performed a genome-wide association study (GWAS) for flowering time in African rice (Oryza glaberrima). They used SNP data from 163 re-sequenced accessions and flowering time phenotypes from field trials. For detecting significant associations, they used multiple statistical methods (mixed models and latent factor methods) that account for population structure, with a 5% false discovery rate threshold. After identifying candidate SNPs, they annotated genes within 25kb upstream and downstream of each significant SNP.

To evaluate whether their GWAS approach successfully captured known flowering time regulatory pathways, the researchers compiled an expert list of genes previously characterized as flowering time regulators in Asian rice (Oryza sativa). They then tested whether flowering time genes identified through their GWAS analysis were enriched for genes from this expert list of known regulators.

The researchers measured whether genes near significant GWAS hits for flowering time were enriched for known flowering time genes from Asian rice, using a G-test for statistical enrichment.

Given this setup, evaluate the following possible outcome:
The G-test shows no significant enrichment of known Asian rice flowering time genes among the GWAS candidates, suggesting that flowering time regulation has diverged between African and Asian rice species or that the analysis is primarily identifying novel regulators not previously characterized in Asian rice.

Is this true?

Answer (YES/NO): NO